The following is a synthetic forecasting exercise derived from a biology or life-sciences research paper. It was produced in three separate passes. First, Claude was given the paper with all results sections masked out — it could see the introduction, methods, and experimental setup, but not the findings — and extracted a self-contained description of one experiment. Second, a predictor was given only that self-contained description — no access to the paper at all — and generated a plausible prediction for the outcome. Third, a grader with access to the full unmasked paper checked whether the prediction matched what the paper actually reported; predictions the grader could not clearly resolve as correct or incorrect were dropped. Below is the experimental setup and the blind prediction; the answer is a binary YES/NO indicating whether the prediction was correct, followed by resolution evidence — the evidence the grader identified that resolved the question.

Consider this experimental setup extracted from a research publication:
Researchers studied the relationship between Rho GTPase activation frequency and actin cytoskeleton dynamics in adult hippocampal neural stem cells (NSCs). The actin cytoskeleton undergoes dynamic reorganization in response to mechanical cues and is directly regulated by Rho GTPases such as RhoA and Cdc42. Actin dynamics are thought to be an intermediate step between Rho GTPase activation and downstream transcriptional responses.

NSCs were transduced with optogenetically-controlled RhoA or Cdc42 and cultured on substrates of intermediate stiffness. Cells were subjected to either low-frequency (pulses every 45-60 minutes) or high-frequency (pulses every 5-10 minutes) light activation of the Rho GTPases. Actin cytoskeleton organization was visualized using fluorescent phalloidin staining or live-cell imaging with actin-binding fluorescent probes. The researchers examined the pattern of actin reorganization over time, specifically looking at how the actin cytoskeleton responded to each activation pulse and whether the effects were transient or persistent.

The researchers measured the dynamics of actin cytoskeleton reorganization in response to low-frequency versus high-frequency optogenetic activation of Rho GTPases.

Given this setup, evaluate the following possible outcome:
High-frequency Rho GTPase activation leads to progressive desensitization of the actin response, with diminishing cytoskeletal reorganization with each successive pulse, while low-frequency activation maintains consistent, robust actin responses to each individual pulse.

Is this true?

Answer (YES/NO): NO